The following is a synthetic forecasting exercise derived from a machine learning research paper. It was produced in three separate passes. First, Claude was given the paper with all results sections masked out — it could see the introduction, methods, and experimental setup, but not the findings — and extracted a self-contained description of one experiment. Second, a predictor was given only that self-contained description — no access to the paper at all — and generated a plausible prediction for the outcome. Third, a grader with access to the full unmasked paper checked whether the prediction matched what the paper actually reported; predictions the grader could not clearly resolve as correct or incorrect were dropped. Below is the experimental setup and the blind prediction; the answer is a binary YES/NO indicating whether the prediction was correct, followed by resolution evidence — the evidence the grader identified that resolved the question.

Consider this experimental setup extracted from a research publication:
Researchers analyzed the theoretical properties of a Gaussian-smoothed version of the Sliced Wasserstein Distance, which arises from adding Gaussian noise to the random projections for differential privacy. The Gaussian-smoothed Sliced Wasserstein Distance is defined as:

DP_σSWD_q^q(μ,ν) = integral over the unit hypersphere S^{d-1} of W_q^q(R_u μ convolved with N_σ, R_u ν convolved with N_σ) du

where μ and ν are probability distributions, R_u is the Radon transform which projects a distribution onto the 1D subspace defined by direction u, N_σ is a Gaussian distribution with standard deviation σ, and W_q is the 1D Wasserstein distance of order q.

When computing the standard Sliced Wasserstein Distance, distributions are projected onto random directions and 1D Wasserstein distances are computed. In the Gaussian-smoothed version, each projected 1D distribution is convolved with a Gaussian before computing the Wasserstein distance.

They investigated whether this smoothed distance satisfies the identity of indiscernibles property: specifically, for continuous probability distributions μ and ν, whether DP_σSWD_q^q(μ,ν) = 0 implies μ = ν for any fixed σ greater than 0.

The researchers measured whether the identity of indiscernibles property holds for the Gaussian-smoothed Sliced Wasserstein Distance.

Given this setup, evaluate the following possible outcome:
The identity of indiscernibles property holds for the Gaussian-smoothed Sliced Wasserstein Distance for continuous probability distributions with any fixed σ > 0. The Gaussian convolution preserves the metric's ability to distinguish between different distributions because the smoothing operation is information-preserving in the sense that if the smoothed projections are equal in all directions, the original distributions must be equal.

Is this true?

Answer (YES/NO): YES